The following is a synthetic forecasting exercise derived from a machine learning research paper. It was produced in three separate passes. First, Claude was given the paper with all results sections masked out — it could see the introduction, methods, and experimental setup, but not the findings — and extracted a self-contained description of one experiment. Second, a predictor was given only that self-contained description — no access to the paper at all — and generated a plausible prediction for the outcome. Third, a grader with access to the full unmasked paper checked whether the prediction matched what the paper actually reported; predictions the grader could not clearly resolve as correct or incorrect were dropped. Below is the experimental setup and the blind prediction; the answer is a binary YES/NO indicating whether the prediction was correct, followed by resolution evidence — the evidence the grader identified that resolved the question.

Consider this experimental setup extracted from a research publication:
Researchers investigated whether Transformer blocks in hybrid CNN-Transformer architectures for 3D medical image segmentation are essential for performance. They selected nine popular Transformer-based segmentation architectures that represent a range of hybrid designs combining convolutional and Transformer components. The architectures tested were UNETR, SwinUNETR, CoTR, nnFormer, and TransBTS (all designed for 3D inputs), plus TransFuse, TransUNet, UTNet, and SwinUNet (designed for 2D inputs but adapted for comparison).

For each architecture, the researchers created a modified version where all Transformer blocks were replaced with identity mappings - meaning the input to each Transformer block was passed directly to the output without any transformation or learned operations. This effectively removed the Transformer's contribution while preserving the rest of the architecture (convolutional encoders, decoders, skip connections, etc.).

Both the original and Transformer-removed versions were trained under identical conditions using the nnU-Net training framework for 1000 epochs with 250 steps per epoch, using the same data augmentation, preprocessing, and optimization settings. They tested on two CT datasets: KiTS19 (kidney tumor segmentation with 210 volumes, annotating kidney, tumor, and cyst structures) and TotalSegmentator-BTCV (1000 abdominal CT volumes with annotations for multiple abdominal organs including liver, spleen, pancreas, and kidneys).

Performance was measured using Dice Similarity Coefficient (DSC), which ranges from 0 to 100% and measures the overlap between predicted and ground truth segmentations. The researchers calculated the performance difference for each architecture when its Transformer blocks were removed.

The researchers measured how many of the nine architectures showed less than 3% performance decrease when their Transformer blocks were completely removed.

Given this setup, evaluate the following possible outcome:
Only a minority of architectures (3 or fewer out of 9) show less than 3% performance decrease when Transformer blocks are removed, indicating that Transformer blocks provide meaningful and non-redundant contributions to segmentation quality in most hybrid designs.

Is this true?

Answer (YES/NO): NO